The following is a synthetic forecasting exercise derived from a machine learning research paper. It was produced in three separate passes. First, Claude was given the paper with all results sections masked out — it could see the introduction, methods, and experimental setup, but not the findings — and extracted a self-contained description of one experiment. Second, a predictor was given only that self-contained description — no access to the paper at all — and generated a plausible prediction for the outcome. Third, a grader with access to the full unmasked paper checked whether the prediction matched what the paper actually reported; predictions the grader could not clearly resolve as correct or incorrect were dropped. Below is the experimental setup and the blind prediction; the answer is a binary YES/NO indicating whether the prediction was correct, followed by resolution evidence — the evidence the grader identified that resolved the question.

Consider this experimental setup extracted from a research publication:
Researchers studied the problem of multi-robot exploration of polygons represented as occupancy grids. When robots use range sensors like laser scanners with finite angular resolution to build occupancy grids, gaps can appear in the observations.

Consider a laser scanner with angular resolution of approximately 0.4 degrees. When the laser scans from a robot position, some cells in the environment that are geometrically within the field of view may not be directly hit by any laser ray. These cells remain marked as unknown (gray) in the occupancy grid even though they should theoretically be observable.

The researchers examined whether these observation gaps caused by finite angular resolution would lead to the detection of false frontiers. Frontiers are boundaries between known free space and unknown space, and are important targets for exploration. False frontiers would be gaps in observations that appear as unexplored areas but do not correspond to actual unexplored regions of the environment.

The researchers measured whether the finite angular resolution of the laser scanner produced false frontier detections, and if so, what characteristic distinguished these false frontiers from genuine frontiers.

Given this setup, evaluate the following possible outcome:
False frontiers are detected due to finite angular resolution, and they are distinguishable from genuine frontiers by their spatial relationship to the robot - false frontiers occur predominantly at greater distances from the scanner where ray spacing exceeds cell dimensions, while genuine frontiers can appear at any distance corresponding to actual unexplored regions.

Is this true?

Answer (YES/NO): NO